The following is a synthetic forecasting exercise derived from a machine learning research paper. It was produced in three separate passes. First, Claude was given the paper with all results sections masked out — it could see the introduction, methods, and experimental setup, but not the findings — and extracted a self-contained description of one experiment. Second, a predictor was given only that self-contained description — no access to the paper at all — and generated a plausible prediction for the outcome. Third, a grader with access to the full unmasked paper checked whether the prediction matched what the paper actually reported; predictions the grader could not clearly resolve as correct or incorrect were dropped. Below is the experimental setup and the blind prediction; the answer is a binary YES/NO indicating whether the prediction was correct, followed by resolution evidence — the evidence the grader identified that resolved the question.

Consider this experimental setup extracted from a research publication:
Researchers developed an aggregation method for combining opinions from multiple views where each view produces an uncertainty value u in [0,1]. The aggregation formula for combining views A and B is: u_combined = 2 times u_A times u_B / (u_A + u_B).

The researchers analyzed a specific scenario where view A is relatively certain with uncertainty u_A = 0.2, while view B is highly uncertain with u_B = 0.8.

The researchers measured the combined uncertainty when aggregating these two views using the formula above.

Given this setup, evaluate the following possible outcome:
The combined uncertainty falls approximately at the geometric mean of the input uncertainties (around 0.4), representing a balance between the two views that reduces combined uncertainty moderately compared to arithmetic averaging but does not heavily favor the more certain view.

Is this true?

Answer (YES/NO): NO